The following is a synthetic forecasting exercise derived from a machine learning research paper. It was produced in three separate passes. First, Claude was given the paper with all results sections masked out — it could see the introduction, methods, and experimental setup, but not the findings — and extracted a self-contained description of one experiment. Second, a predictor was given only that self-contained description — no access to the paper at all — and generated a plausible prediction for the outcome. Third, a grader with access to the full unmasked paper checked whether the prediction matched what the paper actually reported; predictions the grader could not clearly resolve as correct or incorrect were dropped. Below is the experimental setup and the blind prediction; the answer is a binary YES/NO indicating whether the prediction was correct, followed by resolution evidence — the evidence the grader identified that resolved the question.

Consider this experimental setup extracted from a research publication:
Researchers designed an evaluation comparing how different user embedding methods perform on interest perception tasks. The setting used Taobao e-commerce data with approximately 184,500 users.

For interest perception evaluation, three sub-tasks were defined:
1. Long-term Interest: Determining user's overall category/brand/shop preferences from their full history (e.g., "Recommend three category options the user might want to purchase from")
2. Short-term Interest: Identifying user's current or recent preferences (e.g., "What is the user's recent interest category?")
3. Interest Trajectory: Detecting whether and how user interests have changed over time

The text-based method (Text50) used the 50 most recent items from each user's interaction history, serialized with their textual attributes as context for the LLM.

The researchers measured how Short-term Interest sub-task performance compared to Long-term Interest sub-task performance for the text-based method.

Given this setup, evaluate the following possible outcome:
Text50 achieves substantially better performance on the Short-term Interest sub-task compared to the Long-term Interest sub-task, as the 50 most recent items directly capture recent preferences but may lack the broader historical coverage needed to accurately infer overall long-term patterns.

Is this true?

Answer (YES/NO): YES